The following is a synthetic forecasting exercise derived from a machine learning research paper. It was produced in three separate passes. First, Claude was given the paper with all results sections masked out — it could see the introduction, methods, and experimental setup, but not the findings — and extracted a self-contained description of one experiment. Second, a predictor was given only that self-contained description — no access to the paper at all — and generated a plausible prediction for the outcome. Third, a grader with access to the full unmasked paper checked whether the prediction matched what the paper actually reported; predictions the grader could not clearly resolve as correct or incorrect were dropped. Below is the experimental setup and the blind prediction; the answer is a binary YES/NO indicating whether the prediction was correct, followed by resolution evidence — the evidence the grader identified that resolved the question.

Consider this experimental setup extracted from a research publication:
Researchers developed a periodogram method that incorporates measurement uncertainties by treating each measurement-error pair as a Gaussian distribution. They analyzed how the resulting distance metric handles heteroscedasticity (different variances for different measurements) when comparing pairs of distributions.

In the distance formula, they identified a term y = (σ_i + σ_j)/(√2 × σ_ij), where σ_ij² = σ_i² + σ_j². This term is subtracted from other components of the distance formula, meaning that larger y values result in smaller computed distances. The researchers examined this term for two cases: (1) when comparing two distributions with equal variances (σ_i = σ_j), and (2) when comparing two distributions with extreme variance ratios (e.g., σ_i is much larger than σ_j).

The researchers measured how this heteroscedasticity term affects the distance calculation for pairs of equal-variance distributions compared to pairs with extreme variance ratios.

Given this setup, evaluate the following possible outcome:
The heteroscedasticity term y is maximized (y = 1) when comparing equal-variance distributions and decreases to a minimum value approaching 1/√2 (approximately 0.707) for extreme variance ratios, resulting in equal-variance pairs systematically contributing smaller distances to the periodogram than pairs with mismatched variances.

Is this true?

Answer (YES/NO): YES